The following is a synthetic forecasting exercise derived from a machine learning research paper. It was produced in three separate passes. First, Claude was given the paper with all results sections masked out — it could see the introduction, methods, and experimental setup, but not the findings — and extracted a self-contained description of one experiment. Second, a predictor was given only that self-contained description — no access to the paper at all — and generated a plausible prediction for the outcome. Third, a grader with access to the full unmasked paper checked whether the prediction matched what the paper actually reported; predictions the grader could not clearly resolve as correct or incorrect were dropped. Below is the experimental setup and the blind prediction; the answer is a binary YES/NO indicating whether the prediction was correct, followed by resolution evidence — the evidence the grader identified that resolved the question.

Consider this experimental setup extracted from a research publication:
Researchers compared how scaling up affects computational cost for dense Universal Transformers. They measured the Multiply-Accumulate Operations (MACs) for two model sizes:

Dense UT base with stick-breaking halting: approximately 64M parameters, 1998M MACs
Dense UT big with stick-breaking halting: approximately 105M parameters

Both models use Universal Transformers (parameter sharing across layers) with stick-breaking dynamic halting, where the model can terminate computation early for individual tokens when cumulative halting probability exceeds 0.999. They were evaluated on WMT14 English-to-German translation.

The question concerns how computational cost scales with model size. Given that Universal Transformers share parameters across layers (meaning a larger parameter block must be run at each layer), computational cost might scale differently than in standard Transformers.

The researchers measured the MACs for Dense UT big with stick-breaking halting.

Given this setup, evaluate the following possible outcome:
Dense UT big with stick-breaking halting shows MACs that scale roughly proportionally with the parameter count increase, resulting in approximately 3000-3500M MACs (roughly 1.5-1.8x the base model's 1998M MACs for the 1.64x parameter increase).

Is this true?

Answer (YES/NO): NO